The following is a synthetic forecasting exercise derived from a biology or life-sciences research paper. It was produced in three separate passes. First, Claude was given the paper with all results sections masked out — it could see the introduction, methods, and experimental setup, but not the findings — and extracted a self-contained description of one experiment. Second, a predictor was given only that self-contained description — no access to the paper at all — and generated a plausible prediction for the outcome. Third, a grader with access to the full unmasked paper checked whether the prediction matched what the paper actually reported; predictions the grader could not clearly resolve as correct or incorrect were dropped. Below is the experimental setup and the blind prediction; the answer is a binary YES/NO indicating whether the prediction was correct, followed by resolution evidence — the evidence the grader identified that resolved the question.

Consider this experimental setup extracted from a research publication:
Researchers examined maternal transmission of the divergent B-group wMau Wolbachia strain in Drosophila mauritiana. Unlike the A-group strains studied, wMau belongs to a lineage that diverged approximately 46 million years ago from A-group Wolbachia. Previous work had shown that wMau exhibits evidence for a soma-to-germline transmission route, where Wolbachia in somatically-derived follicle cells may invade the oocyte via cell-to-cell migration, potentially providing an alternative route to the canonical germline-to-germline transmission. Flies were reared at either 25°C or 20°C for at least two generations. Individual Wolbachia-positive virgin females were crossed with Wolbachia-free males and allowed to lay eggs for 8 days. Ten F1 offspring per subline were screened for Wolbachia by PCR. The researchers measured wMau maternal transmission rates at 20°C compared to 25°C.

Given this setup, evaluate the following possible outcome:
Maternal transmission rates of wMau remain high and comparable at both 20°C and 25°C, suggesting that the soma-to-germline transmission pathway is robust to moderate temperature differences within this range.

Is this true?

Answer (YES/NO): NO